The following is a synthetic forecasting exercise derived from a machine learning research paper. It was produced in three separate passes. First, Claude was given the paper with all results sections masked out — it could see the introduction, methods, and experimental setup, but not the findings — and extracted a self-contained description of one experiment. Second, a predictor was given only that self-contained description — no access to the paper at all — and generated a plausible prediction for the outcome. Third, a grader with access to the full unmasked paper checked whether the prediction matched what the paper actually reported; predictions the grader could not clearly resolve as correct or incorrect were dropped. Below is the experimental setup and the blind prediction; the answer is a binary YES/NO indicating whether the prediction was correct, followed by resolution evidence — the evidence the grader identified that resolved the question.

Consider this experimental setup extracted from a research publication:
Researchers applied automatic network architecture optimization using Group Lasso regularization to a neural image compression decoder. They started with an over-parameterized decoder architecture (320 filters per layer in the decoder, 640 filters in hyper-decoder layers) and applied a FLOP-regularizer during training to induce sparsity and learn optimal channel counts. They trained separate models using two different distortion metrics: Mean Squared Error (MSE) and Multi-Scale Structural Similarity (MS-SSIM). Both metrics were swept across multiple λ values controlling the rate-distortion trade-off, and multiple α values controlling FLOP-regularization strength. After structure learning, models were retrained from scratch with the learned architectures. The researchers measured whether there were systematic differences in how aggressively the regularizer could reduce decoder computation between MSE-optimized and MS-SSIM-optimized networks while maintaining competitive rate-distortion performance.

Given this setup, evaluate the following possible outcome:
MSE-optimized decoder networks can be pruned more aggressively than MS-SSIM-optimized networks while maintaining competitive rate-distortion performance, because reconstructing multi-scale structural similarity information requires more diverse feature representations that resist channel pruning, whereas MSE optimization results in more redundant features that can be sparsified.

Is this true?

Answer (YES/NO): NO